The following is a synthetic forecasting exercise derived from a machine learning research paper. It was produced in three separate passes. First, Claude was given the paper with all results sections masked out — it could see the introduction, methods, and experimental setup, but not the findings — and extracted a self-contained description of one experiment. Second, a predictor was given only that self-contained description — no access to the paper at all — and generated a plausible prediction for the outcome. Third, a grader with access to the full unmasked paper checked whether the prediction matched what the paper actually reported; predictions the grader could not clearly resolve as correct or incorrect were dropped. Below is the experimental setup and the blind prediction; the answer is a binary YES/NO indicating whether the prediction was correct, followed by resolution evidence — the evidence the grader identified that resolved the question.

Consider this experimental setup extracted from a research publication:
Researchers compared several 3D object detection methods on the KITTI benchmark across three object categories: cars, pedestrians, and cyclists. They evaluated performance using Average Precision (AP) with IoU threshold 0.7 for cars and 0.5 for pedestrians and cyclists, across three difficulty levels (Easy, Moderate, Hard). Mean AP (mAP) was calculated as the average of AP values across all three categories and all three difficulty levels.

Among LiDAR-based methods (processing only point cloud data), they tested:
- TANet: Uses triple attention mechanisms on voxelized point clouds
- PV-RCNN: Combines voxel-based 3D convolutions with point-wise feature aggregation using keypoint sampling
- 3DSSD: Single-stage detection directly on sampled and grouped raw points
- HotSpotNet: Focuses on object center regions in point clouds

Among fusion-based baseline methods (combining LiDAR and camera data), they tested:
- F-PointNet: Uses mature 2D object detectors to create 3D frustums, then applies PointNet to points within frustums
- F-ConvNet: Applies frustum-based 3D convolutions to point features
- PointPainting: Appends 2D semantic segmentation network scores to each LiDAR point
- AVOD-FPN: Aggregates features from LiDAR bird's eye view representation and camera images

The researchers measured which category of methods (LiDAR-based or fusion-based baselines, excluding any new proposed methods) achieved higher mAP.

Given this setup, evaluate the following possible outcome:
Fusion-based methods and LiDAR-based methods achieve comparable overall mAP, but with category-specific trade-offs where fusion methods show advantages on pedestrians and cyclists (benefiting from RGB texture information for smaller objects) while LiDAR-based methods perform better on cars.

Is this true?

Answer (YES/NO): NO